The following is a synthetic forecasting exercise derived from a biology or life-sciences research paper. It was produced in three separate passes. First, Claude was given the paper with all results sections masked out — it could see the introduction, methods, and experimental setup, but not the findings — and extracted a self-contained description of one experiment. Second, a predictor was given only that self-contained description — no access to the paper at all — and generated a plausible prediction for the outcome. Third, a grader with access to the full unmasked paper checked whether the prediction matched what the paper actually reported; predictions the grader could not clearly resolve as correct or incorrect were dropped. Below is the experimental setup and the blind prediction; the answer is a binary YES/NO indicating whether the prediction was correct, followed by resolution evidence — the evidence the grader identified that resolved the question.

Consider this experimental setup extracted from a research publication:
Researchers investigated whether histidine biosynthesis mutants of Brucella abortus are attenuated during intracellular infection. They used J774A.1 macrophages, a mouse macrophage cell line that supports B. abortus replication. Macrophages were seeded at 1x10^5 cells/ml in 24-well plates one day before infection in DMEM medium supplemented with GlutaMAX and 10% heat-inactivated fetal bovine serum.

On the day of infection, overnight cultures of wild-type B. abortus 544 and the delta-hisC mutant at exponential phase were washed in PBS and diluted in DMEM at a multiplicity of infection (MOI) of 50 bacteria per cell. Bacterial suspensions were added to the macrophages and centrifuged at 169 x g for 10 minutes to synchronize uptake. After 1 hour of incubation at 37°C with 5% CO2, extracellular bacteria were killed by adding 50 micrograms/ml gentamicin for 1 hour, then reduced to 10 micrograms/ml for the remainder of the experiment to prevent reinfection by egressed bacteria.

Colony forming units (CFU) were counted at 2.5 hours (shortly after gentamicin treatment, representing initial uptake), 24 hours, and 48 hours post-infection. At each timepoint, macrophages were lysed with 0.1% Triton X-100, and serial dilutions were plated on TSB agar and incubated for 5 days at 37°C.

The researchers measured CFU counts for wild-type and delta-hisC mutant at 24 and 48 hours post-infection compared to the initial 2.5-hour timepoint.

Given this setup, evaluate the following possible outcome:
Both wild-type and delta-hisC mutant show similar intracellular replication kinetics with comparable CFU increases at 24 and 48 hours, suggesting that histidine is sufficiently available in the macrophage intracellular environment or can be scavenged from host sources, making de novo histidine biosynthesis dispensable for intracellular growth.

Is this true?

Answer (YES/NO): NO